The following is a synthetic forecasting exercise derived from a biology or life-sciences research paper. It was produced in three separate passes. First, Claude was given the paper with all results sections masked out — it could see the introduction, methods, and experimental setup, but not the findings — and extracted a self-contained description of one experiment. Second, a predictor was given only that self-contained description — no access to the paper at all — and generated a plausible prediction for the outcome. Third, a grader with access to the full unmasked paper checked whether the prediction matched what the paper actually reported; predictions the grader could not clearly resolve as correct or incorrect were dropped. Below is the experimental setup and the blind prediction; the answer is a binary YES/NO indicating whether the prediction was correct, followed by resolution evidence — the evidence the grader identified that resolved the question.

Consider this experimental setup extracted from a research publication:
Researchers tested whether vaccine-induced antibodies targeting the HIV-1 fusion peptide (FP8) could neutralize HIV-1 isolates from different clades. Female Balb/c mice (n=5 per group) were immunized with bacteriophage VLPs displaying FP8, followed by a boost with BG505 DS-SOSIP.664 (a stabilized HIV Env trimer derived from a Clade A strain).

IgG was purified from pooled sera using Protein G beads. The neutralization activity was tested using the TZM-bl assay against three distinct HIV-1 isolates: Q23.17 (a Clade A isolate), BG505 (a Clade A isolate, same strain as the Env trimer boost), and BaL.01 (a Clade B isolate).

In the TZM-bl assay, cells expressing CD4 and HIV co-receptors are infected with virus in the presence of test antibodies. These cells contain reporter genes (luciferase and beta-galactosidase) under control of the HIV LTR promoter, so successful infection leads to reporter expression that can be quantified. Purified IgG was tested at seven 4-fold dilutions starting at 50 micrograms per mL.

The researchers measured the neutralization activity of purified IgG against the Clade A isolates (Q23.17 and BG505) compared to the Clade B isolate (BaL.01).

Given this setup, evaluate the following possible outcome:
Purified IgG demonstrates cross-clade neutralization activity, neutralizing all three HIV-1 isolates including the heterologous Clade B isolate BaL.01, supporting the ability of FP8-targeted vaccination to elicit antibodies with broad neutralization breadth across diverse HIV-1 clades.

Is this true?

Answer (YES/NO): YES